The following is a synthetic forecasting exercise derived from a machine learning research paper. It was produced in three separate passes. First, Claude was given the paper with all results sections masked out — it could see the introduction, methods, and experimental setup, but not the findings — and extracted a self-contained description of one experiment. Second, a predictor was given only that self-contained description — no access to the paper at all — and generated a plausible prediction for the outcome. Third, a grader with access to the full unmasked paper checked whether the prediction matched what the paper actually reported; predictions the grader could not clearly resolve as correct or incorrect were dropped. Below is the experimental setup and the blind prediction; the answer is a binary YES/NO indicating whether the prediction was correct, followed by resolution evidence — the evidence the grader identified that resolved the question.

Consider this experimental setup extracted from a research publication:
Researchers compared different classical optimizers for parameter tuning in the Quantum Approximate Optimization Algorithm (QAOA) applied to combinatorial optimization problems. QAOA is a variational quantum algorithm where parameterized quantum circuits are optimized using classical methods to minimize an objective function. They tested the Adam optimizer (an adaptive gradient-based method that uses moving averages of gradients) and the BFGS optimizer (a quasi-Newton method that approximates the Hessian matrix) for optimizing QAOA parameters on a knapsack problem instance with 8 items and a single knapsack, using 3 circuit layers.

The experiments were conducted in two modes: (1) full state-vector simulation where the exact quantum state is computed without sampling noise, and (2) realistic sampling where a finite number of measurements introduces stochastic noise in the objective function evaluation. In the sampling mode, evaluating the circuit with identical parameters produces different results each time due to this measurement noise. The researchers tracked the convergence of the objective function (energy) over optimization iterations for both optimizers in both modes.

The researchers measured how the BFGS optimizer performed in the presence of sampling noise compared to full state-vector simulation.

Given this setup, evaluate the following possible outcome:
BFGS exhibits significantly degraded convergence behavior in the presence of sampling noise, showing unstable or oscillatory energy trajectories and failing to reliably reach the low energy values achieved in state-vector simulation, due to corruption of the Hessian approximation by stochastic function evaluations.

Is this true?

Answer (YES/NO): NO